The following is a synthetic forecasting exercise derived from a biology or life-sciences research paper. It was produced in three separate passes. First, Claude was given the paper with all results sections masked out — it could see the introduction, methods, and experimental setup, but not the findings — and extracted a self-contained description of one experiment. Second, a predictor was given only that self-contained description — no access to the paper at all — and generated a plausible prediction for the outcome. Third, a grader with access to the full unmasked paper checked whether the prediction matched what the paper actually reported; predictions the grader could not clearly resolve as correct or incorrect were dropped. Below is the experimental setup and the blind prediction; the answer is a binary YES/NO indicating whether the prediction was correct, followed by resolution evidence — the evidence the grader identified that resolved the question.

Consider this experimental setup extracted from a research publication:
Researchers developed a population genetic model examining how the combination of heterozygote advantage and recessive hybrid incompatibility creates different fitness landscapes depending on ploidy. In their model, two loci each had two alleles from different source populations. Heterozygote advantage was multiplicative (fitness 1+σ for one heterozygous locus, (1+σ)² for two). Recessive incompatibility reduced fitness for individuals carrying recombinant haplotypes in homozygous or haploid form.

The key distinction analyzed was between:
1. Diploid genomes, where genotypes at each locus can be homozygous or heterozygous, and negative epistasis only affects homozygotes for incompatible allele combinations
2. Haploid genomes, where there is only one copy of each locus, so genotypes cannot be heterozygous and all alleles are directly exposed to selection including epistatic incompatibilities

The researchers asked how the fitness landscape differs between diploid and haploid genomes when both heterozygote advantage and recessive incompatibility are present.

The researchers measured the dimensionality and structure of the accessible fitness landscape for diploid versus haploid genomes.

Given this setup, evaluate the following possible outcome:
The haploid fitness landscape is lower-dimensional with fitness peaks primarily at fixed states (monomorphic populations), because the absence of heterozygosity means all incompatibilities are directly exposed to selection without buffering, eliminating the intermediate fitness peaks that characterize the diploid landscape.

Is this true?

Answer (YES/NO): YES